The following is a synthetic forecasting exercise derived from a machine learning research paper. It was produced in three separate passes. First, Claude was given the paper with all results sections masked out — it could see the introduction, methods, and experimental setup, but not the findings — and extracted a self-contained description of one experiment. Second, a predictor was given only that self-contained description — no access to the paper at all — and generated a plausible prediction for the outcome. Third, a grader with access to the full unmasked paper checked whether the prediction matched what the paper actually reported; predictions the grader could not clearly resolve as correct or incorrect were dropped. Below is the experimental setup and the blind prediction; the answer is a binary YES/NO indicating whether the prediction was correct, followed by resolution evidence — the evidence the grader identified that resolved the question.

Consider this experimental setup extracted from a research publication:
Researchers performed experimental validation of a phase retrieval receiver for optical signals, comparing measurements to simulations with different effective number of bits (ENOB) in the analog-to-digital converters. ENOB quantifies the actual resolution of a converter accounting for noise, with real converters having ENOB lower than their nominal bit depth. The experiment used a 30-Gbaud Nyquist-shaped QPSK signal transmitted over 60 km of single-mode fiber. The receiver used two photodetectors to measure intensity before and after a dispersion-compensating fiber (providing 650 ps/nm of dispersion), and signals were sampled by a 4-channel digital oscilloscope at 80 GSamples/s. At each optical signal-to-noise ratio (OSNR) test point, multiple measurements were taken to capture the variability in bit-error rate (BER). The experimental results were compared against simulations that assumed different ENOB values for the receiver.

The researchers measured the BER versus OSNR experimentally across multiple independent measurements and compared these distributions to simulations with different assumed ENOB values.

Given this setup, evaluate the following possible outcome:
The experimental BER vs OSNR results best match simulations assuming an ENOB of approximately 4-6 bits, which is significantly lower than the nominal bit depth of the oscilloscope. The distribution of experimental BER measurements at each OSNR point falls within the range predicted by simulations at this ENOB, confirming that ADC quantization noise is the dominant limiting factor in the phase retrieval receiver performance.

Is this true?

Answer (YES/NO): YES